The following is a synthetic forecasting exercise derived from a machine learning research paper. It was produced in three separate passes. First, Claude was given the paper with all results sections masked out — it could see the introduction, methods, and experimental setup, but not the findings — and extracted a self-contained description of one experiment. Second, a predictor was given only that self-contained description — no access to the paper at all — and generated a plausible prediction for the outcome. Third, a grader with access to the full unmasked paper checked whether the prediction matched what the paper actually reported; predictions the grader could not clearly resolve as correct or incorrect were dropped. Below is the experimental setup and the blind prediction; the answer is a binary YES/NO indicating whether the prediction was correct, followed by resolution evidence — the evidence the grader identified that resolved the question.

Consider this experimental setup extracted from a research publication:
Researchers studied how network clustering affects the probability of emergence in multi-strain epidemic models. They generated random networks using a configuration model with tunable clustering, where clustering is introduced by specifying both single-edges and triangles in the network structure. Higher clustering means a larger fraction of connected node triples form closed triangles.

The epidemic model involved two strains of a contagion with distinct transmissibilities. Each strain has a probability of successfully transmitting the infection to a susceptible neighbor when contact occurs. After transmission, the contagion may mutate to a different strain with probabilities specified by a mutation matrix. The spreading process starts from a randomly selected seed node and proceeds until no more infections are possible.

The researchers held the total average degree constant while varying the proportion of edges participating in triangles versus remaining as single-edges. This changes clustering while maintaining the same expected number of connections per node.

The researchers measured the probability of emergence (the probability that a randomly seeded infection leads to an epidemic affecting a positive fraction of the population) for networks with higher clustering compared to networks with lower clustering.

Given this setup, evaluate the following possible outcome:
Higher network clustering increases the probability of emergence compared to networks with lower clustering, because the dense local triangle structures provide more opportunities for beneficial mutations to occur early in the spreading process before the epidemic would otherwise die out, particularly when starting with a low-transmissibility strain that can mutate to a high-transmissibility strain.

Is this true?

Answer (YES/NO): NO